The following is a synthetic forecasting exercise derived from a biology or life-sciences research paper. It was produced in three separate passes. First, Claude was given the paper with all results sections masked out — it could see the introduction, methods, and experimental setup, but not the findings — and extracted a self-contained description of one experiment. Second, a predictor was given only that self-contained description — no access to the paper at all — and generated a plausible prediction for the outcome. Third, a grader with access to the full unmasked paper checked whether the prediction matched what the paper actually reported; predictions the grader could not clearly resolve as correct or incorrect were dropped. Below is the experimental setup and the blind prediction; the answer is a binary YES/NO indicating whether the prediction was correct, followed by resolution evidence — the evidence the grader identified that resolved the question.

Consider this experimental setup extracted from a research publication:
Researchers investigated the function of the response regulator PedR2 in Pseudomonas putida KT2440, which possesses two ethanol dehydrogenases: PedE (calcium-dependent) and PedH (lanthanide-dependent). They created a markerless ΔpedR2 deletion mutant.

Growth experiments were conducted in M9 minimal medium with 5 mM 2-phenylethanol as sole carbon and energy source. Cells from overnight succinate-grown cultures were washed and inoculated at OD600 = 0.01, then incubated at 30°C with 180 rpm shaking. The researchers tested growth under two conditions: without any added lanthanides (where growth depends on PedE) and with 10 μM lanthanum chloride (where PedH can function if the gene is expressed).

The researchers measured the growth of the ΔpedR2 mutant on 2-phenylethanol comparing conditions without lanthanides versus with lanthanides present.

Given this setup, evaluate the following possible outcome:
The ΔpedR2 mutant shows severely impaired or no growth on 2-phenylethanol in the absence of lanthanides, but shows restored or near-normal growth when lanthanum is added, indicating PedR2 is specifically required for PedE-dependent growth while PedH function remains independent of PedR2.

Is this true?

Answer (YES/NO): YES